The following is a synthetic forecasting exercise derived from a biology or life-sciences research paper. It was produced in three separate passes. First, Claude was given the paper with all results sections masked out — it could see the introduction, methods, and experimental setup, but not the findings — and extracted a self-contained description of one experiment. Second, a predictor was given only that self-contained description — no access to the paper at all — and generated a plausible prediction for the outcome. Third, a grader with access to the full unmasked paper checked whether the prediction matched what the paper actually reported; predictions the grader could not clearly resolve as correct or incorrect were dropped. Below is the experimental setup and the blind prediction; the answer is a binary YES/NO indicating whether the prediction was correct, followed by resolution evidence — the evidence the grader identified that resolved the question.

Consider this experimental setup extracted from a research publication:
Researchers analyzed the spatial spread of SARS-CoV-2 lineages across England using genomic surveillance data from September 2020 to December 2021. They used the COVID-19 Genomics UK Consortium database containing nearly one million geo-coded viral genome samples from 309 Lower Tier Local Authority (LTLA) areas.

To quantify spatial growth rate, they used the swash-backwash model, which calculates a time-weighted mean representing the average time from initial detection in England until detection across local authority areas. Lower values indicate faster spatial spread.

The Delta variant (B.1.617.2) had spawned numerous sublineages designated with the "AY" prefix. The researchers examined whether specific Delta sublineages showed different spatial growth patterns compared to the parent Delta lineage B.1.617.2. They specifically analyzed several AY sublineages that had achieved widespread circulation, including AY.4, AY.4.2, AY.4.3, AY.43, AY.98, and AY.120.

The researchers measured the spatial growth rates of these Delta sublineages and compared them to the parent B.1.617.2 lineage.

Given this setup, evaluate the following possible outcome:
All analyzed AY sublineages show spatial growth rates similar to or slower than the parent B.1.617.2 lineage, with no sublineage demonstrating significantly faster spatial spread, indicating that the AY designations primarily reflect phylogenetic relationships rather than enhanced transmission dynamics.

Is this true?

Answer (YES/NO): NO